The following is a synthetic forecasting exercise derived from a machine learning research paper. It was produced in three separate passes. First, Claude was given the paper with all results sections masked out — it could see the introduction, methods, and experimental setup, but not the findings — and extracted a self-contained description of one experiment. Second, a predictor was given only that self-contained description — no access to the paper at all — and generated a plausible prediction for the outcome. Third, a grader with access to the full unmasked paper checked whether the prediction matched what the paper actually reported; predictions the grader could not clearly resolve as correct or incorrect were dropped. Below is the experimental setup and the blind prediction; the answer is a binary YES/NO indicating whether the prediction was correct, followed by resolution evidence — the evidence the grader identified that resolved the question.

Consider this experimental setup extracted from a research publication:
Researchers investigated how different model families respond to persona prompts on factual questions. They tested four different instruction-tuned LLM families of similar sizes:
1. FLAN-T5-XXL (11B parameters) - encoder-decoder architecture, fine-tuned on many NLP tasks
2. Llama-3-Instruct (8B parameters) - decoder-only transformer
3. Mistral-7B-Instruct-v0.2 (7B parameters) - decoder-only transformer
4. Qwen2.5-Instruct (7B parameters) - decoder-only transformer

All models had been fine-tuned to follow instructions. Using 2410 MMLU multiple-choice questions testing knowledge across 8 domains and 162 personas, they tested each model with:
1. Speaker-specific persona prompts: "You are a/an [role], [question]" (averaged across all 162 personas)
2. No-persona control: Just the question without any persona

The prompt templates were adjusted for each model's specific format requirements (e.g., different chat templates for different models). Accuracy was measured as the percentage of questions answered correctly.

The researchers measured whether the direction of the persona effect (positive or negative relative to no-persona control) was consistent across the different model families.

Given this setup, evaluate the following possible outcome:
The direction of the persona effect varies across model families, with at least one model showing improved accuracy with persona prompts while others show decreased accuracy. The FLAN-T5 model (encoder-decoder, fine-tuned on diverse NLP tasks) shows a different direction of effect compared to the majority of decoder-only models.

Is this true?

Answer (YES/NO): NO